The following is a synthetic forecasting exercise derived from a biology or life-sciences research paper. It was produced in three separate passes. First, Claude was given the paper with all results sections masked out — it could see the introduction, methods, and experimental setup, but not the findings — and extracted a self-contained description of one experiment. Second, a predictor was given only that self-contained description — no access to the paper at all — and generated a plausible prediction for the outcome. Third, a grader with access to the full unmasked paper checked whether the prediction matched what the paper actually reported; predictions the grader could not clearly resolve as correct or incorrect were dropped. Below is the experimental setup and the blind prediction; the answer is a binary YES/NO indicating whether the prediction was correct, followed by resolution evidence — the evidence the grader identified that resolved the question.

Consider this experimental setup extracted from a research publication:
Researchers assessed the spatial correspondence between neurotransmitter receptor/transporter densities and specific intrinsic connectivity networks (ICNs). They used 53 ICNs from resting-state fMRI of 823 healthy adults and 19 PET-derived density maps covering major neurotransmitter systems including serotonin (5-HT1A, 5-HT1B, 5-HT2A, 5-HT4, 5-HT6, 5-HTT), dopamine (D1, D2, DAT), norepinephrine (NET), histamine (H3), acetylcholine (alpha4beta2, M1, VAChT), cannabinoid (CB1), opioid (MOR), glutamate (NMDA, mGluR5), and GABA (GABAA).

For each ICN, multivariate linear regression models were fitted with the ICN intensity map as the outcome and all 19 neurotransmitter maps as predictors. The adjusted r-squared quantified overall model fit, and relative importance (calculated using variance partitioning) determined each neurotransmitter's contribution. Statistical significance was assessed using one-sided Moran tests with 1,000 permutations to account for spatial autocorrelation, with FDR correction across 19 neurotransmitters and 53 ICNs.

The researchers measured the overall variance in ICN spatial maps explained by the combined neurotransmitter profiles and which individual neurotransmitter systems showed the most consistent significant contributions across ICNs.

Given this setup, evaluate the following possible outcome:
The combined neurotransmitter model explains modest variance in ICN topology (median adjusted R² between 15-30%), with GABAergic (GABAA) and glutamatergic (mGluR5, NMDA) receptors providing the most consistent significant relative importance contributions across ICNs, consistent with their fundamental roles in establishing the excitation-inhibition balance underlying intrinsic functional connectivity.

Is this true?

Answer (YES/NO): NO